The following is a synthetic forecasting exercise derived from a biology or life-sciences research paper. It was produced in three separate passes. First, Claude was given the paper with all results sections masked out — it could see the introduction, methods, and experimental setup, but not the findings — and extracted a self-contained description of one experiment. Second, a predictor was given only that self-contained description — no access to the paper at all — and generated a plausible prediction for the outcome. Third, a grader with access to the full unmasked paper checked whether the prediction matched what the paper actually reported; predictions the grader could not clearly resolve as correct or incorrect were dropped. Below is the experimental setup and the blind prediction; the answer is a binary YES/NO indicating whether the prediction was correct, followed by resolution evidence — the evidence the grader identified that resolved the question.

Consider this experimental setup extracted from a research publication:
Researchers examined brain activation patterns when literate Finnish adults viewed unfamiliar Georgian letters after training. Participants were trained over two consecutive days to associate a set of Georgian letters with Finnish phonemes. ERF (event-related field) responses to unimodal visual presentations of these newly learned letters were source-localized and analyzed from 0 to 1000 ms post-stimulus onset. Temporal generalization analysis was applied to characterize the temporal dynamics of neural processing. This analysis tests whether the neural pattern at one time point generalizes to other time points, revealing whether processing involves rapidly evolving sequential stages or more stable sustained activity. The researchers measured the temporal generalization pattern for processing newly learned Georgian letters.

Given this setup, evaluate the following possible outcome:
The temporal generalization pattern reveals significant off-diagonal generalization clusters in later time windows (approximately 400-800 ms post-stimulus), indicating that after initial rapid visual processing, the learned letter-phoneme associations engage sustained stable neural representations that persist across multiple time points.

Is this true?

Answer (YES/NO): NO